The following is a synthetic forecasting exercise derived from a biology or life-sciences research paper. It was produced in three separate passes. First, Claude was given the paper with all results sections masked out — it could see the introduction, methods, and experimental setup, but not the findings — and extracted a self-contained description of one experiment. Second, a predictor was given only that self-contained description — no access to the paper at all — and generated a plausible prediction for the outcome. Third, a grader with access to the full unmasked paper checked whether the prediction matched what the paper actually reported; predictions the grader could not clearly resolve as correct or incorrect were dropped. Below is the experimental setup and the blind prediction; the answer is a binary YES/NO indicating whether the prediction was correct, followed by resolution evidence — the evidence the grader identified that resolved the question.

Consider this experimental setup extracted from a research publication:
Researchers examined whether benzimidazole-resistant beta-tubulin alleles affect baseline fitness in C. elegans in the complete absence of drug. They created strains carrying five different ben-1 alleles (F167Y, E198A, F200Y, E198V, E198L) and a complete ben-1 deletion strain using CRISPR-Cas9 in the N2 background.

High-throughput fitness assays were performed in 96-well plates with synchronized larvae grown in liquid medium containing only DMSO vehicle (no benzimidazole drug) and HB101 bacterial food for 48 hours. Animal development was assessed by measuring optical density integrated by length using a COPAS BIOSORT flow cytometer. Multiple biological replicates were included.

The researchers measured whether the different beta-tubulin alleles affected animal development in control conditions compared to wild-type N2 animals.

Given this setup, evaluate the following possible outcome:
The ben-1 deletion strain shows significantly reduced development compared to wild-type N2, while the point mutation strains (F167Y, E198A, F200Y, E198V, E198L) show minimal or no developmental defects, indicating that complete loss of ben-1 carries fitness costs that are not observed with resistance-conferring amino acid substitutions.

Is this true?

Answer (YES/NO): NO